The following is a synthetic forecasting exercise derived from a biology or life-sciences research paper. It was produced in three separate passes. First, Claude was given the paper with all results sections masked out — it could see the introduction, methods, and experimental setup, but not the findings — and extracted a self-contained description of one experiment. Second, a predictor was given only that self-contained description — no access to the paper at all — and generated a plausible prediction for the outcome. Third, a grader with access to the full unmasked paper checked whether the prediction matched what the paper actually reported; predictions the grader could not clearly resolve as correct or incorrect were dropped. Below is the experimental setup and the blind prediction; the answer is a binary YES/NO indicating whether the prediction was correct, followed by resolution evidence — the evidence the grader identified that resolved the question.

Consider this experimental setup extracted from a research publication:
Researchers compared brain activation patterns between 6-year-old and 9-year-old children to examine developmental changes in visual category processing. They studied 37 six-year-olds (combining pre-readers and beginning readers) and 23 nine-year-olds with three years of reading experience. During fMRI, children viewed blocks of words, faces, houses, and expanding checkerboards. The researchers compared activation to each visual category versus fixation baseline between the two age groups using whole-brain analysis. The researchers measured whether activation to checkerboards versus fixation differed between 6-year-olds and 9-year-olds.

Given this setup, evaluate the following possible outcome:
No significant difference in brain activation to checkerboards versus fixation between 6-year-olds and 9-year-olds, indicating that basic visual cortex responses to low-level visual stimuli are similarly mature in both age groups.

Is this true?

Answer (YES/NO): YES